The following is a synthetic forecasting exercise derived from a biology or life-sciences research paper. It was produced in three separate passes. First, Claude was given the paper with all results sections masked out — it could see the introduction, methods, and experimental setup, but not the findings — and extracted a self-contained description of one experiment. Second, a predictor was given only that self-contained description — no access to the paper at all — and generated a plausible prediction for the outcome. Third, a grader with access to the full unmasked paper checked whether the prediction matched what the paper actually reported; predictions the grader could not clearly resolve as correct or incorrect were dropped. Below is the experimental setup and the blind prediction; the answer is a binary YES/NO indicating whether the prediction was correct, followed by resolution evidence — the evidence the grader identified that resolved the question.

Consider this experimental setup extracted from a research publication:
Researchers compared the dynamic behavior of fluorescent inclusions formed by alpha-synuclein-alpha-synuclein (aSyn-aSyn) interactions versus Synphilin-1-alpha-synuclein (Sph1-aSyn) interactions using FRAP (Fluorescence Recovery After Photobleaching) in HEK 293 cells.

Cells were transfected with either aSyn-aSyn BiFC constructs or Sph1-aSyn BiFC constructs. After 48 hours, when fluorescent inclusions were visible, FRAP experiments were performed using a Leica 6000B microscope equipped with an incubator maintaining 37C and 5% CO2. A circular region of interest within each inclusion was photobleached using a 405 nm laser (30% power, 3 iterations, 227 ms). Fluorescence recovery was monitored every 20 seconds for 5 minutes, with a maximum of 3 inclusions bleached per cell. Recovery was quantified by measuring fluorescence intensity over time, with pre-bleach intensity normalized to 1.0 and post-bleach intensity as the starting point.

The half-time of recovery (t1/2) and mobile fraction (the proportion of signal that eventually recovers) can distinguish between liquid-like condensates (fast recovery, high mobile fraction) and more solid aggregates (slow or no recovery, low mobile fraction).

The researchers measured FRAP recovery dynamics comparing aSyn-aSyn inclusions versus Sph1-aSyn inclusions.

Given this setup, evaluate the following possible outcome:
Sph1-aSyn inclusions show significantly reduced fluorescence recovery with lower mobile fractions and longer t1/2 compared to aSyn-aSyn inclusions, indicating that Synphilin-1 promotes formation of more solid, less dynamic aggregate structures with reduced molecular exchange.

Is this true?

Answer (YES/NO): YES